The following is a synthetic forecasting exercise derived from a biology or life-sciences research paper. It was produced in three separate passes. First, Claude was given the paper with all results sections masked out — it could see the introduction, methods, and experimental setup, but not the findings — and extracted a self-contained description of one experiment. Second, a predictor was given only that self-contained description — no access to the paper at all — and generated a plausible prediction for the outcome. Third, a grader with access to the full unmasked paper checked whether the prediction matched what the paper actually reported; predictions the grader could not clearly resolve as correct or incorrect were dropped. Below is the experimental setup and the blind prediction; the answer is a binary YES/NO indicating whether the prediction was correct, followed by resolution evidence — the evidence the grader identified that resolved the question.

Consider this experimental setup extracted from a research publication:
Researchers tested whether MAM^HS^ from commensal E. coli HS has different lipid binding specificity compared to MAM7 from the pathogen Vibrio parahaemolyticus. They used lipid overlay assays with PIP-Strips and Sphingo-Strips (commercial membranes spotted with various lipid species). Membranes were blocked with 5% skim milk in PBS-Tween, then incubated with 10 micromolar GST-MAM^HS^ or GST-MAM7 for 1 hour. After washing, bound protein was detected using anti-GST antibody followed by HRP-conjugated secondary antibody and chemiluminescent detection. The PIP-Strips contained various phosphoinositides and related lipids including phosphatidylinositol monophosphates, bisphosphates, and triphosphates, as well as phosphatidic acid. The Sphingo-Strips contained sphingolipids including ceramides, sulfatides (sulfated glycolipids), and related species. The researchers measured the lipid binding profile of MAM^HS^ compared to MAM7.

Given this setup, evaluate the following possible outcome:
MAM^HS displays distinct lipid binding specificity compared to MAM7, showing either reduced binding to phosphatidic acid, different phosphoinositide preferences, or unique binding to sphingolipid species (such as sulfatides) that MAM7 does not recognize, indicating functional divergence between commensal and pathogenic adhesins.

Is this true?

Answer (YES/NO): YES